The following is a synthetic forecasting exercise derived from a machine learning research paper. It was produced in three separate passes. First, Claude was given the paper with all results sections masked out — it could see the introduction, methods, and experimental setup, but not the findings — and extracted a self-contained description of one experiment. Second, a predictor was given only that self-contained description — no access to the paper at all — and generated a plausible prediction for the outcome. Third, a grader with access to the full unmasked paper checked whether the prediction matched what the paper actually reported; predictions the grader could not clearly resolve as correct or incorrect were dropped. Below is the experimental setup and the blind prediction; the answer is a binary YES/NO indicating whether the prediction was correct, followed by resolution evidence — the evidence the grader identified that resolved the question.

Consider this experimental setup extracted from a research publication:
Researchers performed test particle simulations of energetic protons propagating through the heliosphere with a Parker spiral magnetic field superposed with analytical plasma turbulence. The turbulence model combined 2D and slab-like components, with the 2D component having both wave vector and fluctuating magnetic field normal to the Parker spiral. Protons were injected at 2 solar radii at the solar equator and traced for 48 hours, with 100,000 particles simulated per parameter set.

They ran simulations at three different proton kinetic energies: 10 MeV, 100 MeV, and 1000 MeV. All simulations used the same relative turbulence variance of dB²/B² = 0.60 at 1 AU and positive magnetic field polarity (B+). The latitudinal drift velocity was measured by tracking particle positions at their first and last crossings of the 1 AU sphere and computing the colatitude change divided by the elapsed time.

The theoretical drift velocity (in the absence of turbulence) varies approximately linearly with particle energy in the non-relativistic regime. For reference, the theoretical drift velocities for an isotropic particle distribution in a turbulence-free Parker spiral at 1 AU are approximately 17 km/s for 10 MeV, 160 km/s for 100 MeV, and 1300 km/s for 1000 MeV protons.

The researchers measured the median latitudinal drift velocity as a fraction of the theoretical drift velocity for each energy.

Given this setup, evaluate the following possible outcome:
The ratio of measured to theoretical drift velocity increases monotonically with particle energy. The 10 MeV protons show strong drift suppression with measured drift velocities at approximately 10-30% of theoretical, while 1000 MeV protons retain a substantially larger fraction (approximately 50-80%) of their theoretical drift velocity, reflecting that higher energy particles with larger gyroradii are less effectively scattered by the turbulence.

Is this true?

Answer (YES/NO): NO